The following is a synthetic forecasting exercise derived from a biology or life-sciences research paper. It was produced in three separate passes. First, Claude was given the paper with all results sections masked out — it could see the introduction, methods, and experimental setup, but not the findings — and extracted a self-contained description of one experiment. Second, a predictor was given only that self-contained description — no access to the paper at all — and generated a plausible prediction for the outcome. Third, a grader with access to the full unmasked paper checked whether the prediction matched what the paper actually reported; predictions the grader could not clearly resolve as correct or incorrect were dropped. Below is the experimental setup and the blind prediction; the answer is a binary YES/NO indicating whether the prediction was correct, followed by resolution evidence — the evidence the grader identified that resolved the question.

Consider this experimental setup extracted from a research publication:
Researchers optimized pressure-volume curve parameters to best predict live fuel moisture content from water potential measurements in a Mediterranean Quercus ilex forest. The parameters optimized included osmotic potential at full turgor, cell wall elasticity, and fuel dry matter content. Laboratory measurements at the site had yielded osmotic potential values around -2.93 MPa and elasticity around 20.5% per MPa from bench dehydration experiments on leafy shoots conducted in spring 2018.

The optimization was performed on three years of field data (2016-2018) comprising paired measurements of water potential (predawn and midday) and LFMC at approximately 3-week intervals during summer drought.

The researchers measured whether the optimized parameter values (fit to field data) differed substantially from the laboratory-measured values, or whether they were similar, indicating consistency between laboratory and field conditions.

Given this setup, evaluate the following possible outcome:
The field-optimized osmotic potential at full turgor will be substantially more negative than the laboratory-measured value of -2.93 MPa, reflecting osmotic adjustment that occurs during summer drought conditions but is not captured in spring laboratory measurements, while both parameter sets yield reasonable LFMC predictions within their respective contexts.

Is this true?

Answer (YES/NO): NO